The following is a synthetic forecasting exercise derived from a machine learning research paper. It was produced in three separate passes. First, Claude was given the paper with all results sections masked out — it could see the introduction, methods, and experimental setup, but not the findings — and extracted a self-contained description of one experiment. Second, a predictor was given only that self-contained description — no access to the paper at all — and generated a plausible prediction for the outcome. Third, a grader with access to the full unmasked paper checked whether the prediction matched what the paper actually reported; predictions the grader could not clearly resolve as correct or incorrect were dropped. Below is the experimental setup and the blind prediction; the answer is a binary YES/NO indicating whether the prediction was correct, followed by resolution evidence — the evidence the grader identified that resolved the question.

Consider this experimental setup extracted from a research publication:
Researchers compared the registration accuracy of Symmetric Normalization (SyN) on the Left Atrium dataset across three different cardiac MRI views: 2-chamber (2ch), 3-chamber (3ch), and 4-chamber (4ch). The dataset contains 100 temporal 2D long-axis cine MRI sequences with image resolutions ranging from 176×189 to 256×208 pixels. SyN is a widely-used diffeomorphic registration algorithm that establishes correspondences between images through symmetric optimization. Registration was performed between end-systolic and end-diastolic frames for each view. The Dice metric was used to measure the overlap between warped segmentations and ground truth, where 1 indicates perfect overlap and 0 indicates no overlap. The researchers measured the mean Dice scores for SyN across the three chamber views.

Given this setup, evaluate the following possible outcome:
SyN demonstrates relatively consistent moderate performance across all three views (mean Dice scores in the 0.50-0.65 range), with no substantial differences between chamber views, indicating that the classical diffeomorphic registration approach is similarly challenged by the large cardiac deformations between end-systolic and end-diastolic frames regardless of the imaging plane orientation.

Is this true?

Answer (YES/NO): NO